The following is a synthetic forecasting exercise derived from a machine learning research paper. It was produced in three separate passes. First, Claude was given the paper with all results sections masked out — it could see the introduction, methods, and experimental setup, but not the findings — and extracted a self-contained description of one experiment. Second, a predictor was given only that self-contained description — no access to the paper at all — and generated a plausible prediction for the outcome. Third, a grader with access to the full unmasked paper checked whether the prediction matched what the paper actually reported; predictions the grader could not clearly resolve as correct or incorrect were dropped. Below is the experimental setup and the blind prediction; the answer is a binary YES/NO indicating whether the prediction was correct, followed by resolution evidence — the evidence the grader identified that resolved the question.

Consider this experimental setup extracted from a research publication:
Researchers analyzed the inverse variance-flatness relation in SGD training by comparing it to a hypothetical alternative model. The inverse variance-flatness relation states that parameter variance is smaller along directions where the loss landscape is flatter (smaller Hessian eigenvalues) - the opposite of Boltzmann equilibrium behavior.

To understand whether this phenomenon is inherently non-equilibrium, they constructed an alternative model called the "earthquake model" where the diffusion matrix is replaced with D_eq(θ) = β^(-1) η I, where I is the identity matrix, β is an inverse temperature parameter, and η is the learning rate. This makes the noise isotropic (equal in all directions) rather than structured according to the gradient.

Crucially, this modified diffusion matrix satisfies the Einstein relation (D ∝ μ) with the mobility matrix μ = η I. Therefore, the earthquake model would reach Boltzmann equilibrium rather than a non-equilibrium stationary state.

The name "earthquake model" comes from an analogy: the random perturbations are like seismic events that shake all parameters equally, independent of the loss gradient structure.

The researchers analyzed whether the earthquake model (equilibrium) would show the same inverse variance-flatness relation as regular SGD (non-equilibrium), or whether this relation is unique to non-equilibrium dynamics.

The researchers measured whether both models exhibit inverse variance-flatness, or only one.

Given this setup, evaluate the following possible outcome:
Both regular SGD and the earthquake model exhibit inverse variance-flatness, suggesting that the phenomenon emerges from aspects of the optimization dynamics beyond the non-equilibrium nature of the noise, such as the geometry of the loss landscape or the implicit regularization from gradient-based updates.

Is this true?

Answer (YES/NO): YES